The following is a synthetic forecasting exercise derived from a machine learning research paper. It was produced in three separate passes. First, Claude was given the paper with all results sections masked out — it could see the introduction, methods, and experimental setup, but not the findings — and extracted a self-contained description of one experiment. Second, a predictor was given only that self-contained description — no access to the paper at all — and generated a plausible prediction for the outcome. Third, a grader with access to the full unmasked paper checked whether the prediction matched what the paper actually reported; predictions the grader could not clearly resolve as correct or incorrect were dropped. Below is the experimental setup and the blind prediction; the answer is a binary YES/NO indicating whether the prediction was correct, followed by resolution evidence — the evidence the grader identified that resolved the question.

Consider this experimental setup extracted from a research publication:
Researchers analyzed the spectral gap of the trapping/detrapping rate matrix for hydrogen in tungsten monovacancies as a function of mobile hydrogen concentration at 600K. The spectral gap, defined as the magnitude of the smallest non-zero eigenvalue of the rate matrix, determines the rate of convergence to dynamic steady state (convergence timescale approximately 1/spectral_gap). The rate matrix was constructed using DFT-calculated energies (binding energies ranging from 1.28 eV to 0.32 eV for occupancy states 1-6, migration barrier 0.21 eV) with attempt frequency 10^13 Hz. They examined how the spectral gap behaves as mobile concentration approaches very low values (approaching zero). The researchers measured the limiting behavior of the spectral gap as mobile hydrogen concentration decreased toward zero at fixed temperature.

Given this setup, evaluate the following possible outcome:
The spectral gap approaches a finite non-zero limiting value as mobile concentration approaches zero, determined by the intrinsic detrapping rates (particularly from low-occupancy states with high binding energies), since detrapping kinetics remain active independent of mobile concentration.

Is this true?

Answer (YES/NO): YES